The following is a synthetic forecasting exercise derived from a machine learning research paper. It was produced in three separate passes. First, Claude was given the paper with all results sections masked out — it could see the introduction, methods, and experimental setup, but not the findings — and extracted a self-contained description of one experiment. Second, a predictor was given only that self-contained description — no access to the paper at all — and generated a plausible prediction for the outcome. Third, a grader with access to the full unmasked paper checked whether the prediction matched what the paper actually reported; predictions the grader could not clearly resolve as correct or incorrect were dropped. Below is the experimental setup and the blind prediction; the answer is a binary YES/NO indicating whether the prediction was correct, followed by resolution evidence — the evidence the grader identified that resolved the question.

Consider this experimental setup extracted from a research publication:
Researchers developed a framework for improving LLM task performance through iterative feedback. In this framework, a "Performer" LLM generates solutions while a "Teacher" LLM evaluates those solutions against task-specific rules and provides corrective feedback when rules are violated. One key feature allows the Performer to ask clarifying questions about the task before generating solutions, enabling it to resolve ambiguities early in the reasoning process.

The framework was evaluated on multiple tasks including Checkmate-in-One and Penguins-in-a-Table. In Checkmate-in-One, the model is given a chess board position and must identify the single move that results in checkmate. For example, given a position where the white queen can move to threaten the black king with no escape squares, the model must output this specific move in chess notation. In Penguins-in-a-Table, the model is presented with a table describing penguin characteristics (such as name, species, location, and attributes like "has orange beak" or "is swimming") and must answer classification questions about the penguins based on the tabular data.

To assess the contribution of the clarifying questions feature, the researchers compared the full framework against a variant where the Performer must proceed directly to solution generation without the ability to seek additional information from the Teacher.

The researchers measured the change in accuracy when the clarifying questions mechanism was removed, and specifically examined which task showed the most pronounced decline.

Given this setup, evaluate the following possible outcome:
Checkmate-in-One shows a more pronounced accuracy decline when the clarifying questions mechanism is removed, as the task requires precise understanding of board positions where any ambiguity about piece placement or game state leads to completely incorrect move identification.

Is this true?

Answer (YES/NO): YES